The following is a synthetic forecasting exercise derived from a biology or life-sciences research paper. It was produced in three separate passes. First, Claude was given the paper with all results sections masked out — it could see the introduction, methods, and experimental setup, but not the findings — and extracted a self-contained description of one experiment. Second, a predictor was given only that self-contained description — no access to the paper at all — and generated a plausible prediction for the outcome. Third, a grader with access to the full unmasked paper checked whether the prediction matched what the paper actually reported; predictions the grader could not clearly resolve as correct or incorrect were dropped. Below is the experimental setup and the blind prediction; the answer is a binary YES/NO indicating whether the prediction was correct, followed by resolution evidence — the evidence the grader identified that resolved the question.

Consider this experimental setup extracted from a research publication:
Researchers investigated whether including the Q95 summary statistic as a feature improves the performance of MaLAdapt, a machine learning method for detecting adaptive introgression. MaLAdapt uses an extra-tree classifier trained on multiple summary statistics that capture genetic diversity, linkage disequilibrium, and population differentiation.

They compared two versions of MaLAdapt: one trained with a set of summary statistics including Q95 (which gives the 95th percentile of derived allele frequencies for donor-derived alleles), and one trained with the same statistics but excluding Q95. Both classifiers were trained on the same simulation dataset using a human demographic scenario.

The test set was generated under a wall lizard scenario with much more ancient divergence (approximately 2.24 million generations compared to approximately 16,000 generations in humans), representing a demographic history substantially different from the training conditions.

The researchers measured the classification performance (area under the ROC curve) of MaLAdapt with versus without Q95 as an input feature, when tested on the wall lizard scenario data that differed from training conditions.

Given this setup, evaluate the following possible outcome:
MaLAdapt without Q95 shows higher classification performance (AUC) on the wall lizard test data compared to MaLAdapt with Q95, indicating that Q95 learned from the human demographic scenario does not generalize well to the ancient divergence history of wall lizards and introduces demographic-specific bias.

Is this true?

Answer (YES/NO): NO